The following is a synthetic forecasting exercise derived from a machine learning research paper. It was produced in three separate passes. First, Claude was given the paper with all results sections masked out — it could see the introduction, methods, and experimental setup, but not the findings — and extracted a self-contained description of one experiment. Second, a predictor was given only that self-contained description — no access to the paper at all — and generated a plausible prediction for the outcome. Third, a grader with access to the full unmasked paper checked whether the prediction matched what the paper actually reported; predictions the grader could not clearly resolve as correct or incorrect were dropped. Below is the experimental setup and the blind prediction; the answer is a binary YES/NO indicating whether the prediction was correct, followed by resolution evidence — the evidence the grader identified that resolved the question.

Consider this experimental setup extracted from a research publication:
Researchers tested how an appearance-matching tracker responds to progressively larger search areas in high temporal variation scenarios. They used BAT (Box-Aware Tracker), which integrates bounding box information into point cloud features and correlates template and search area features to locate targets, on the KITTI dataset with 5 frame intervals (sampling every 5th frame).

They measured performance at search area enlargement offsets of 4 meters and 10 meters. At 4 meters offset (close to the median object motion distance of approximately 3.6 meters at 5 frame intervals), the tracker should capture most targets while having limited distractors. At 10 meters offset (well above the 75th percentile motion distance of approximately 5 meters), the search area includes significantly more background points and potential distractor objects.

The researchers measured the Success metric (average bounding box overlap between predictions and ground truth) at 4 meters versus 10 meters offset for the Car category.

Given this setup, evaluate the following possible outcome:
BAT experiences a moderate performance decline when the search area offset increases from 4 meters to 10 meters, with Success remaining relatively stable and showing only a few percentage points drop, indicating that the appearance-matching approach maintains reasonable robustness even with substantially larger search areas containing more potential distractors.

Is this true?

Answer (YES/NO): NO